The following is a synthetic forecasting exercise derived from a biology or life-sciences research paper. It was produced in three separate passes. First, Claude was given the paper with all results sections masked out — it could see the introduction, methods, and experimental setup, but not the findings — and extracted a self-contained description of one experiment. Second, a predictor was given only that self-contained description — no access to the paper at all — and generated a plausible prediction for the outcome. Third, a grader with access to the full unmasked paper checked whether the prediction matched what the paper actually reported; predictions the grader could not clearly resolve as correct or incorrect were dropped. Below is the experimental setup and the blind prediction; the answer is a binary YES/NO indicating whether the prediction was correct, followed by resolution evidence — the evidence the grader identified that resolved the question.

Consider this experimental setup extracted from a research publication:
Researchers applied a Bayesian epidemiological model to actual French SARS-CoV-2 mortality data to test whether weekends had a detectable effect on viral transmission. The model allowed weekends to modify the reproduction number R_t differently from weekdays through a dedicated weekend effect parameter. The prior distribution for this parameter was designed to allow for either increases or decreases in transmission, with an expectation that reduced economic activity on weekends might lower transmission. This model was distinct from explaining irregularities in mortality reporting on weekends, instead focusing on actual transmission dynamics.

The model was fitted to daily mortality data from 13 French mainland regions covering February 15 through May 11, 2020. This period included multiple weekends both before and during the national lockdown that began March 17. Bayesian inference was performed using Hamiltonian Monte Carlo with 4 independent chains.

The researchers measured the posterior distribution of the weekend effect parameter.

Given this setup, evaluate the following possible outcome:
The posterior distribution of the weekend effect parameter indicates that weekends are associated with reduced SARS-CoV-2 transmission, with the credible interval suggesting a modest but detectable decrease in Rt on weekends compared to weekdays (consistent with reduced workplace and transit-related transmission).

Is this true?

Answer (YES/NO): NO